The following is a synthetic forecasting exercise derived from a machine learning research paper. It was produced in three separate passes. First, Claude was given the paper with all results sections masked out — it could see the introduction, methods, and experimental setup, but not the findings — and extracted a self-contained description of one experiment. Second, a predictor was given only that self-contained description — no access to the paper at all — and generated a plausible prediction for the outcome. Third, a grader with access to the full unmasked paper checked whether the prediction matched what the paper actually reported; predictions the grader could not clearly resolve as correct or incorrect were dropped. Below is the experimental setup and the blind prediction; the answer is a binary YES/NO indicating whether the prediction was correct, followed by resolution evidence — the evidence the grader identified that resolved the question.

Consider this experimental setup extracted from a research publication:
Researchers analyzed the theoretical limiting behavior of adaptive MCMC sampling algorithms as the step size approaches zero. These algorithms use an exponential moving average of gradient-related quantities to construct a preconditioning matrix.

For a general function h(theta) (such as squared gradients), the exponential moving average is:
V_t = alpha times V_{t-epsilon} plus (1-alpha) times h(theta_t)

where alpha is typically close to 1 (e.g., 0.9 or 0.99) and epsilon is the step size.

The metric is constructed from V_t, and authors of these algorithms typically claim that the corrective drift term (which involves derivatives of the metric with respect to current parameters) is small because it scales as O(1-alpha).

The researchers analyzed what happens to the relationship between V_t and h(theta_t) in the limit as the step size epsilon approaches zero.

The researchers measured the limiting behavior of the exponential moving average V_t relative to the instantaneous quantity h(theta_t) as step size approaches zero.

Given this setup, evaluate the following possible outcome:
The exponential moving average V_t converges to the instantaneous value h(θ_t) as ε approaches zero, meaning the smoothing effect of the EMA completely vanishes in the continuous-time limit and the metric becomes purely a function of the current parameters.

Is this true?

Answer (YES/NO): YES